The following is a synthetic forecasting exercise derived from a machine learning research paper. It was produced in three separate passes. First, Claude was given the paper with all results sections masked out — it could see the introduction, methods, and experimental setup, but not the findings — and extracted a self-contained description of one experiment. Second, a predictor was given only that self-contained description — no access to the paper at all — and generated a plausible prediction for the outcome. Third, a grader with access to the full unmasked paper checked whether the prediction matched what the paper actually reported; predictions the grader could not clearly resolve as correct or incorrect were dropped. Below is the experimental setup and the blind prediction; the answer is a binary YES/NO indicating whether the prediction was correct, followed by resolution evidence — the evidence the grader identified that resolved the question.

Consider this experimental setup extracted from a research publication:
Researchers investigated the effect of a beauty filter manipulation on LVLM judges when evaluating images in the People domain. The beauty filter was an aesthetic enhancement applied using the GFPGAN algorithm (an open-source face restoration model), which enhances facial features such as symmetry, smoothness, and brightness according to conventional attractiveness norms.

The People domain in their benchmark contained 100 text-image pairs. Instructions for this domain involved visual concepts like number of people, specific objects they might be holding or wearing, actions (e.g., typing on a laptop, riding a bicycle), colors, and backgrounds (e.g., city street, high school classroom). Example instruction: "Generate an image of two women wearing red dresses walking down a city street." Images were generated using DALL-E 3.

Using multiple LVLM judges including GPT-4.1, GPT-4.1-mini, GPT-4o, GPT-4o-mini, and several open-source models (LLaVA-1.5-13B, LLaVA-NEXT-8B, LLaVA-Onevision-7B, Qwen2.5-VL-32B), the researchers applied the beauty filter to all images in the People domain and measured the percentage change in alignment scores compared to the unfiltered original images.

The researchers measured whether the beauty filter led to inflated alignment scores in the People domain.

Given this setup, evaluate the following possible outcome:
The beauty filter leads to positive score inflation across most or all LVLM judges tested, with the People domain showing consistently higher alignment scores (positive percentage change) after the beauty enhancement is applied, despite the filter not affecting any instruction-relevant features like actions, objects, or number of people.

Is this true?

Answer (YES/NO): NO